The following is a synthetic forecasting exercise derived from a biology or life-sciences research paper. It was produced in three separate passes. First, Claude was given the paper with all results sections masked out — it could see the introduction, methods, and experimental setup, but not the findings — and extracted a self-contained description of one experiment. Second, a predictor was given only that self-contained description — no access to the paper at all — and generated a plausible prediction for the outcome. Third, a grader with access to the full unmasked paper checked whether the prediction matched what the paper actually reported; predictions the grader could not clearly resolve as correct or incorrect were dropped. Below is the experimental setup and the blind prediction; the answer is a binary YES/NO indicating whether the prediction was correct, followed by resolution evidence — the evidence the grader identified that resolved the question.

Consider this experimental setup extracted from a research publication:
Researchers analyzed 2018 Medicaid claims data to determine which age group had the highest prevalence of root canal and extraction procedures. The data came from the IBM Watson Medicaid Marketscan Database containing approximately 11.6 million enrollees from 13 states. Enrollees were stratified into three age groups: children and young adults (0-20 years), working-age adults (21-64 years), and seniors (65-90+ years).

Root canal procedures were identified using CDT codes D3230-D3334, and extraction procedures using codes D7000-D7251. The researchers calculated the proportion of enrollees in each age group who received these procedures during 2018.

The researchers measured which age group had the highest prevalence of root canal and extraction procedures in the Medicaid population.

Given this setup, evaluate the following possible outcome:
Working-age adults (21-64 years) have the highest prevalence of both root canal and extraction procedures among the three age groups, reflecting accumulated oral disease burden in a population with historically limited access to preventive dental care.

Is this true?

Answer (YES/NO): YES